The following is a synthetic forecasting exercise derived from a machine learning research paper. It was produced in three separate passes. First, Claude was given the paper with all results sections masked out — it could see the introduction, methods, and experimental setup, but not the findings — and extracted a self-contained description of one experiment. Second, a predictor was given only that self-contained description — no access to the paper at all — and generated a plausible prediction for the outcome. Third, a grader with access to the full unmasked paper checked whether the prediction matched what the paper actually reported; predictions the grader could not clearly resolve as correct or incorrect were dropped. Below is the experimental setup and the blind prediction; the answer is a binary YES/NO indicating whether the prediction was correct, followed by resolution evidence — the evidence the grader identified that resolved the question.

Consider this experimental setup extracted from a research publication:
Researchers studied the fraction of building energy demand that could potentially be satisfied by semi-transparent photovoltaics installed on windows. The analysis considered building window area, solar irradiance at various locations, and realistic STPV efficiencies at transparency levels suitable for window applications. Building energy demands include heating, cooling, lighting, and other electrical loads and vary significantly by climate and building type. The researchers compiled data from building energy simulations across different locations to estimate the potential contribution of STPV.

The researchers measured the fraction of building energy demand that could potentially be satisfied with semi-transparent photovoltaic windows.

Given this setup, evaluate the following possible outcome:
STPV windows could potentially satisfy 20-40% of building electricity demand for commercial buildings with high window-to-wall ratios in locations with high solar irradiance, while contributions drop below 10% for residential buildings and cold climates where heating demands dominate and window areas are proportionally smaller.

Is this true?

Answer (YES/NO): NO